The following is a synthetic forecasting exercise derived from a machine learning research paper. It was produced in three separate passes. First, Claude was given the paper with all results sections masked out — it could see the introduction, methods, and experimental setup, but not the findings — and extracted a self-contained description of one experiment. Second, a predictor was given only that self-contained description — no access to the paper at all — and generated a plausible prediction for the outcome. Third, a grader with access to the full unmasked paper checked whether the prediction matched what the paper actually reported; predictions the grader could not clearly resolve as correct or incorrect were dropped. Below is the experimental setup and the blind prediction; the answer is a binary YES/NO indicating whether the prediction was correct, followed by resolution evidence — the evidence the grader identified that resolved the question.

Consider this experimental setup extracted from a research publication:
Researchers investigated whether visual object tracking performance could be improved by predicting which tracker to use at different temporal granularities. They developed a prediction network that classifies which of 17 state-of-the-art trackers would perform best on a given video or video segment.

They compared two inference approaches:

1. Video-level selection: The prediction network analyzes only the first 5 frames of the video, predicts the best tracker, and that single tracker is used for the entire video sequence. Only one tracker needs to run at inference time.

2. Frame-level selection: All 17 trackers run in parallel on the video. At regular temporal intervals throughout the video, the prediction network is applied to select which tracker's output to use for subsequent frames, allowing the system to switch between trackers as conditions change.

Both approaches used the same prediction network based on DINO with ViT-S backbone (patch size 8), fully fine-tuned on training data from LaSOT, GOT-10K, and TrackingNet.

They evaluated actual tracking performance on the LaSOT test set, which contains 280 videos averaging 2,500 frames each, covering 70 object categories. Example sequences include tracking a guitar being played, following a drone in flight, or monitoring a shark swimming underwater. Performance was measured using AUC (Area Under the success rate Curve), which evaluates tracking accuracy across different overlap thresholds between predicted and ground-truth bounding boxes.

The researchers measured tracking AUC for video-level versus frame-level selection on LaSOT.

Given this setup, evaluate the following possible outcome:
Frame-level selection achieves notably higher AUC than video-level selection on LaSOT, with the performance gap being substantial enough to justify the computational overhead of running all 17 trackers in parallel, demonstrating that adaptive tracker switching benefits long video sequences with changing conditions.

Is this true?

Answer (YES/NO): YES